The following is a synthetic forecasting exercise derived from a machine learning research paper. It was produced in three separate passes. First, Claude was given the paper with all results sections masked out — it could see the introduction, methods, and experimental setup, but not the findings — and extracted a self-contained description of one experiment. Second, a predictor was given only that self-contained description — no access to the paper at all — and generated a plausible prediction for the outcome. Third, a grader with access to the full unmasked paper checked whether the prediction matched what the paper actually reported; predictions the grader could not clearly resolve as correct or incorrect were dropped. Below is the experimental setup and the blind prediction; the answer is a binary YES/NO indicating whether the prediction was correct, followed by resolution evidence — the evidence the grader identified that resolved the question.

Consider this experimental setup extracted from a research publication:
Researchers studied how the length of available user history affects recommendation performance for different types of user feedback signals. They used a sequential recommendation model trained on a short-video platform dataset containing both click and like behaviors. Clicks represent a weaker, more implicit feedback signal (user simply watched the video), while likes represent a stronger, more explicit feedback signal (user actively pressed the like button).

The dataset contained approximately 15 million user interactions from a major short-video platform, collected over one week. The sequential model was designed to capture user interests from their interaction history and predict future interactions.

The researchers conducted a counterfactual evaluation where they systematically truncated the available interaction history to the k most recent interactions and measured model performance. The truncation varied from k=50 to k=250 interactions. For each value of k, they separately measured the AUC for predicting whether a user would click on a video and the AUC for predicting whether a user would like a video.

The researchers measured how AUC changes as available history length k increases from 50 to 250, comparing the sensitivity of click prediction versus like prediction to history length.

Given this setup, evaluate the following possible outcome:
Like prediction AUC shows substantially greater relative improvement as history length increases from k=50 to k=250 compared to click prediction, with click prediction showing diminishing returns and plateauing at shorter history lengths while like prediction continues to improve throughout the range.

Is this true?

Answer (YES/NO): YES